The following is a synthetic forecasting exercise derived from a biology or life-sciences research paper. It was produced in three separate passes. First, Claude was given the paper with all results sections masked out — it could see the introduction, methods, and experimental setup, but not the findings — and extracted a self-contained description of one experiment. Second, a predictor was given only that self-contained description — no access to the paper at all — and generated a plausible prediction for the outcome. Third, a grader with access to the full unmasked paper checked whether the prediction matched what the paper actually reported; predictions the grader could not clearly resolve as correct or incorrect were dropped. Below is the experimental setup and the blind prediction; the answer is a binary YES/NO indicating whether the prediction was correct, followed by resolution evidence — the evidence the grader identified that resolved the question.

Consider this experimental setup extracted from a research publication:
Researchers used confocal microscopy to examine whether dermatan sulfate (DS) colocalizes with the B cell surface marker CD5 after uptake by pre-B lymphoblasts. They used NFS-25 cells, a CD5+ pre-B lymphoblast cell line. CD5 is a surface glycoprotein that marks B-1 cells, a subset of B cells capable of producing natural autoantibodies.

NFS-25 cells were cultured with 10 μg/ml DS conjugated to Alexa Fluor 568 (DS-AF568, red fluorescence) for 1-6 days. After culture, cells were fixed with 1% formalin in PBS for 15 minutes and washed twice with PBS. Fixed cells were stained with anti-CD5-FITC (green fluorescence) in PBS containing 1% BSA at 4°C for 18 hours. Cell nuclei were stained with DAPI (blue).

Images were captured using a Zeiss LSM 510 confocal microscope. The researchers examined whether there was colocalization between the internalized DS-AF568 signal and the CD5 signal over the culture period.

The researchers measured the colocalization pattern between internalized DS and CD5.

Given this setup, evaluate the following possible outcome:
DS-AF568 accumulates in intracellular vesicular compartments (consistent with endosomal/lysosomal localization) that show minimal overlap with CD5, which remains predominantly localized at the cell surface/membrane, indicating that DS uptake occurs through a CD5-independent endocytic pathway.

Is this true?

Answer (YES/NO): NO